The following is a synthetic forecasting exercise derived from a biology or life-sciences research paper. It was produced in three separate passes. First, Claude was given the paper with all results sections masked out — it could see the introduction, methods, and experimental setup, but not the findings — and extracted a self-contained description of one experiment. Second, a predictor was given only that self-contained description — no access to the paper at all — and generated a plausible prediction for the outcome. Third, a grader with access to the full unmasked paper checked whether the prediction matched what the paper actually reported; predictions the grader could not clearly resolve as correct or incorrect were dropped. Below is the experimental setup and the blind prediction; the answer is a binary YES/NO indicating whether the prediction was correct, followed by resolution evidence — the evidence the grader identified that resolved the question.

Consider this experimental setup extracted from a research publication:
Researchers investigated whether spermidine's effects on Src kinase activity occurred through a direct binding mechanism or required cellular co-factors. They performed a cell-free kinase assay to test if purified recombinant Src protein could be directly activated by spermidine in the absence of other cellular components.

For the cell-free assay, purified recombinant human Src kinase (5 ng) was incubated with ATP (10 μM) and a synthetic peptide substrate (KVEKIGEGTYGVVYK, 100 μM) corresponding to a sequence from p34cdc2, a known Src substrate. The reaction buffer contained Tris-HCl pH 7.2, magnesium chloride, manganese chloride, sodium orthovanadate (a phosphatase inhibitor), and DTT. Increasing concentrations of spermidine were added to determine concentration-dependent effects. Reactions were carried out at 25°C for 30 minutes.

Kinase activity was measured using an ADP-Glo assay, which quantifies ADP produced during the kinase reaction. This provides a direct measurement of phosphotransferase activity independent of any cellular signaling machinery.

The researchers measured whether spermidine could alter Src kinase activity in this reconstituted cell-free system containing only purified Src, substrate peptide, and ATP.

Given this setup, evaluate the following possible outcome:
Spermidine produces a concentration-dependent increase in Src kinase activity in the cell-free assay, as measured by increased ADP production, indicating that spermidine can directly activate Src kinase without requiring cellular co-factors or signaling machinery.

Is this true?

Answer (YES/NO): YES